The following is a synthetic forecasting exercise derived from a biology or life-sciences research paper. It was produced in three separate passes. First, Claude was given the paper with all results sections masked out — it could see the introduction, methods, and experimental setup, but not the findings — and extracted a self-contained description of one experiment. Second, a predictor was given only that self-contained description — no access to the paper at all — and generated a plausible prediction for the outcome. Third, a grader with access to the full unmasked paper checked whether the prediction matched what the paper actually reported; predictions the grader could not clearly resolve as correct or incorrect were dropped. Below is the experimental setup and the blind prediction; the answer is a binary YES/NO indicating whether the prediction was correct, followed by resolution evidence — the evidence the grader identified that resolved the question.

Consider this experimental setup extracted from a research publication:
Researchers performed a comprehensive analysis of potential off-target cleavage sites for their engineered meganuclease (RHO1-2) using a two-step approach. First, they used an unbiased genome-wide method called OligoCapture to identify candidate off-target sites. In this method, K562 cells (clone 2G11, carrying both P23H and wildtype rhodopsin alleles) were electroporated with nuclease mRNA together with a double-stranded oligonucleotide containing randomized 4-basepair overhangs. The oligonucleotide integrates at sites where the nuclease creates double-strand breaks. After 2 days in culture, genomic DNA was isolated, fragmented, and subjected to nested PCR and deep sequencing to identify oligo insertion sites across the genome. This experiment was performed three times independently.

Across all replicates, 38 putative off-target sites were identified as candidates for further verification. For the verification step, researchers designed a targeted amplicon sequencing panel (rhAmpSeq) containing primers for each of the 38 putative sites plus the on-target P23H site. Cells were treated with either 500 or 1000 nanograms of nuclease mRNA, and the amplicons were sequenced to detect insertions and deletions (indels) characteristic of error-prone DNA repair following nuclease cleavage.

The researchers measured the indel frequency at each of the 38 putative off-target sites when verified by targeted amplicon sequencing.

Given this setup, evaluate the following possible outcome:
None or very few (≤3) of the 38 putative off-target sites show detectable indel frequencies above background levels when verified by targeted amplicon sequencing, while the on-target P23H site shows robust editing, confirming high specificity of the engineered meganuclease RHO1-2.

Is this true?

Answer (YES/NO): NO